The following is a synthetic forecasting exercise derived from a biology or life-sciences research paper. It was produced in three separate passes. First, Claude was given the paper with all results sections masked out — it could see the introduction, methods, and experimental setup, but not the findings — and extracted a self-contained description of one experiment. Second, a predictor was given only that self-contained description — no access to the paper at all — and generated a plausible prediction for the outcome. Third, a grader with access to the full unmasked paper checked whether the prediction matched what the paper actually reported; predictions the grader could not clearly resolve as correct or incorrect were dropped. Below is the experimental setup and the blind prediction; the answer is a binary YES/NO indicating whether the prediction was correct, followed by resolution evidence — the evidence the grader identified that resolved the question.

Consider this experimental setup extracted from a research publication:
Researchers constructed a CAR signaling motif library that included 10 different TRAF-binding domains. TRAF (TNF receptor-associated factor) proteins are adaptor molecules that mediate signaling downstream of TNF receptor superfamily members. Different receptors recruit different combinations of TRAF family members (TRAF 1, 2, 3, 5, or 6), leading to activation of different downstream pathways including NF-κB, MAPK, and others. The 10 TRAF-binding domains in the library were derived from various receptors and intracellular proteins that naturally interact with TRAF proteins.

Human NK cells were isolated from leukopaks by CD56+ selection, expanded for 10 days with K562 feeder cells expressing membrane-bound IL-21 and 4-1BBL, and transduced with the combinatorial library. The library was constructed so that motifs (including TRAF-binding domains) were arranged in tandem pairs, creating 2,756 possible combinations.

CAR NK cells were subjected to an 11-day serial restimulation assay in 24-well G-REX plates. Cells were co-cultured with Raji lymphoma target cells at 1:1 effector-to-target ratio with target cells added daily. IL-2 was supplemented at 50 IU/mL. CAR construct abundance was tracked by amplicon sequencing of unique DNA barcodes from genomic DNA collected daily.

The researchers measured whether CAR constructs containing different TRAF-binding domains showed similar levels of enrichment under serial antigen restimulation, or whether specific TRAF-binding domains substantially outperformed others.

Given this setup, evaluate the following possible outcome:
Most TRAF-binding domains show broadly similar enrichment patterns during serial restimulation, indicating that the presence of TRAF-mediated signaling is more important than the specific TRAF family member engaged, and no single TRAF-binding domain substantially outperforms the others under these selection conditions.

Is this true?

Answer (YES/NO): NO